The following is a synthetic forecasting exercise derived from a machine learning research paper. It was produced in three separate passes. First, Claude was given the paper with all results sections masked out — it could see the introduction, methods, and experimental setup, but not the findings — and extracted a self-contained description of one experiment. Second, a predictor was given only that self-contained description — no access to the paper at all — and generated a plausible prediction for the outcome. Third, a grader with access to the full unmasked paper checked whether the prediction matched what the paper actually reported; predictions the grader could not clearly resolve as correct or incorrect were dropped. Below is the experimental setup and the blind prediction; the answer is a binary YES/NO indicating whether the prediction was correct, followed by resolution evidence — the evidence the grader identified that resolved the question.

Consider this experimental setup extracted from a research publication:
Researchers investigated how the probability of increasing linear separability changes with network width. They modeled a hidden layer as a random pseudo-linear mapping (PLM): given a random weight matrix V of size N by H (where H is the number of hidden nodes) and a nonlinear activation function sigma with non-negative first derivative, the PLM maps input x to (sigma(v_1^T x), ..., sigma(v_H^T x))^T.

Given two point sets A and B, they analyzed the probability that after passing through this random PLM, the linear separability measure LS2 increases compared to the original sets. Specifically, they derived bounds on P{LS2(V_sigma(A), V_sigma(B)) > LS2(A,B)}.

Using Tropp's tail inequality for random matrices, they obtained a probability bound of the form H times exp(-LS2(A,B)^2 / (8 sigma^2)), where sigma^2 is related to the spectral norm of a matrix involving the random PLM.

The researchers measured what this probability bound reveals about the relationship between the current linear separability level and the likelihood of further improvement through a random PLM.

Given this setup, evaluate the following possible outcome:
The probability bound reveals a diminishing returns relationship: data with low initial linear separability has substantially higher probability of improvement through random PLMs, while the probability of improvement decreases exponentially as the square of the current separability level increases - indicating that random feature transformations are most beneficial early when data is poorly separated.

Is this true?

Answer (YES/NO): YES